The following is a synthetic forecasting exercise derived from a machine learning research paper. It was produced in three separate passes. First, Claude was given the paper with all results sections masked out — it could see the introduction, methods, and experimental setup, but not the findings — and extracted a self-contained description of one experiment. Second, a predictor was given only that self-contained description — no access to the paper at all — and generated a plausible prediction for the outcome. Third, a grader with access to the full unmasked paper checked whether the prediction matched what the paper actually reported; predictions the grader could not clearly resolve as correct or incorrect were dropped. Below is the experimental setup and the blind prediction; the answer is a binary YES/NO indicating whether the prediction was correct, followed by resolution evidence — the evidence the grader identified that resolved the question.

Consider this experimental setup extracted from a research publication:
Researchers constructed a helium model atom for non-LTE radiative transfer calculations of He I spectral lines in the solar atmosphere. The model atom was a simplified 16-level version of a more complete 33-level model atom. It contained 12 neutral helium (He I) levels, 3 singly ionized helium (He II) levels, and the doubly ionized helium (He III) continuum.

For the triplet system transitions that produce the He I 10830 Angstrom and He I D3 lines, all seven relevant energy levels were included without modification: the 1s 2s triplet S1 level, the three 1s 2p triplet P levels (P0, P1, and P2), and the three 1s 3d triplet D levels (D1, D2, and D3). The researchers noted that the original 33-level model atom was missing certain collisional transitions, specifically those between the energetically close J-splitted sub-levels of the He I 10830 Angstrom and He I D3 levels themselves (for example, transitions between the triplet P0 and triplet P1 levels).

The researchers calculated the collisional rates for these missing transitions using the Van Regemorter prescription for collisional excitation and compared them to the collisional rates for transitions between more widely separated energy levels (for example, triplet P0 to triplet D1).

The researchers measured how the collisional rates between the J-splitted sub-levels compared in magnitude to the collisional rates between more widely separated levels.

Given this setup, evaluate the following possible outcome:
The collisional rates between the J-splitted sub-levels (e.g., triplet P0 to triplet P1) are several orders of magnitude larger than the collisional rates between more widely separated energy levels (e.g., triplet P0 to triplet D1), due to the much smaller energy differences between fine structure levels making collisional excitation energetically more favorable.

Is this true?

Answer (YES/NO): YES